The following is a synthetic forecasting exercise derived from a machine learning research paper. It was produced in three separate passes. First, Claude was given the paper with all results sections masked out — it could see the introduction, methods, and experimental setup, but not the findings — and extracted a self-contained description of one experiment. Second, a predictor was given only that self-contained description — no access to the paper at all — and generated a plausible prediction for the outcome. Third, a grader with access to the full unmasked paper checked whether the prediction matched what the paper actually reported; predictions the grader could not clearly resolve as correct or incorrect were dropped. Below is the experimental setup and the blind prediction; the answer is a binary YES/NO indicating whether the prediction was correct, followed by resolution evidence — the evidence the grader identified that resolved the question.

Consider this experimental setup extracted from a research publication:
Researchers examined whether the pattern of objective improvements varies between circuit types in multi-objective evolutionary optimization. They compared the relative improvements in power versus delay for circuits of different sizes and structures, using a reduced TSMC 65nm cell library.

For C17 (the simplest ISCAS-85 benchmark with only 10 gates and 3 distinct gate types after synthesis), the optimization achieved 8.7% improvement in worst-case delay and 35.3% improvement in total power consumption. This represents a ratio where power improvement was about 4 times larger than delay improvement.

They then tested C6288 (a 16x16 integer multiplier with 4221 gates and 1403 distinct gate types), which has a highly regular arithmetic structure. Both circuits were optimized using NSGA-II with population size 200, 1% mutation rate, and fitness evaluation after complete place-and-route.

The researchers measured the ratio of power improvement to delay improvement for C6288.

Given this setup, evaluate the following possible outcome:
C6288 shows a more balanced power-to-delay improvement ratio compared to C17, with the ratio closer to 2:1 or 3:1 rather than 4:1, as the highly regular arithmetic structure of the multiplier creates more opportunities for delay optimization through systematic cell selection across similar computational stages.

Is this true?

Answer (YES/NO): NO